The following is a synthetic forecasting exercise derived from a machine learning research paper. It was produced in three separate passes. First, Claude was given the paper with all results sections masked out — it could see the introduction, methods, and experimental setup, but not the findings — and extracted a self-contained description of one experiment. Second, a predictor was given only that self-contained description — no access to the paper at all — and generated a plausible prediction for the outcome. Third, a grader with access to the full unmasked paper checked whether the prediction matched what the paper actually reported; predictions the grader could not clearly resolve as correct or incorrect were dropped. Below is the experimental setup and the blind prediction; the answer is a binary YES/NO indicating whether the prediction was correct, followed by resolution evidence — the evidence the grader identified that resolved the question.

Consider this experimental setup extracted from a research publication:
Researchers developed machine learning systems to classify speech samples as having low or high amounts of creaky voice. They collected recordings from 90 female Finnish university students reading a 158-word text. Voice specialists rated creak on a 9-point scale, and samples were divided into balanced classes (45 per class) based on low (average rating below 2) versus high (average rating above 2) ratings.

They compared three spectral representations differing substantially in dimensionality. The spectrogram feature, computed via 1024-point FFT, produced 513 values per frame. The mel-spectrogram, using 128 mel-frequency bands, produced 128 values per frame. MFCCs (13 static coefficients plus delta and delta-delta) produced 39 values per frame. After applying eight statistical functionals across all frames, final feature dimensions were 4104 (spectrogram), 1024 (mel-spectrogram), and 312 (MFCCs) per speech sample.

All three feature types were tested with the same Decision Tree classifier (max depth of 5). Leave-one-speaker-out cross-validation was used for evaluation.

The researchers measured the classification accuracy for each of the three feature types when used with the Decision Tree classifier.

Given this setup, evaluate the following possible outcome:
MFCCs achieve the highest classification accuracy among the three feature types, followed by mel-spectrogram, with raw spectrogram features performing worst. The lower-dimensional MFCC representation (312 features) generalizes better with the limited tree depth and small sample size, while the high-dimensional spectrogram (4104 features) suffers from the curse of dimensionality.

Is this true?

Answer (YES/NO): YES